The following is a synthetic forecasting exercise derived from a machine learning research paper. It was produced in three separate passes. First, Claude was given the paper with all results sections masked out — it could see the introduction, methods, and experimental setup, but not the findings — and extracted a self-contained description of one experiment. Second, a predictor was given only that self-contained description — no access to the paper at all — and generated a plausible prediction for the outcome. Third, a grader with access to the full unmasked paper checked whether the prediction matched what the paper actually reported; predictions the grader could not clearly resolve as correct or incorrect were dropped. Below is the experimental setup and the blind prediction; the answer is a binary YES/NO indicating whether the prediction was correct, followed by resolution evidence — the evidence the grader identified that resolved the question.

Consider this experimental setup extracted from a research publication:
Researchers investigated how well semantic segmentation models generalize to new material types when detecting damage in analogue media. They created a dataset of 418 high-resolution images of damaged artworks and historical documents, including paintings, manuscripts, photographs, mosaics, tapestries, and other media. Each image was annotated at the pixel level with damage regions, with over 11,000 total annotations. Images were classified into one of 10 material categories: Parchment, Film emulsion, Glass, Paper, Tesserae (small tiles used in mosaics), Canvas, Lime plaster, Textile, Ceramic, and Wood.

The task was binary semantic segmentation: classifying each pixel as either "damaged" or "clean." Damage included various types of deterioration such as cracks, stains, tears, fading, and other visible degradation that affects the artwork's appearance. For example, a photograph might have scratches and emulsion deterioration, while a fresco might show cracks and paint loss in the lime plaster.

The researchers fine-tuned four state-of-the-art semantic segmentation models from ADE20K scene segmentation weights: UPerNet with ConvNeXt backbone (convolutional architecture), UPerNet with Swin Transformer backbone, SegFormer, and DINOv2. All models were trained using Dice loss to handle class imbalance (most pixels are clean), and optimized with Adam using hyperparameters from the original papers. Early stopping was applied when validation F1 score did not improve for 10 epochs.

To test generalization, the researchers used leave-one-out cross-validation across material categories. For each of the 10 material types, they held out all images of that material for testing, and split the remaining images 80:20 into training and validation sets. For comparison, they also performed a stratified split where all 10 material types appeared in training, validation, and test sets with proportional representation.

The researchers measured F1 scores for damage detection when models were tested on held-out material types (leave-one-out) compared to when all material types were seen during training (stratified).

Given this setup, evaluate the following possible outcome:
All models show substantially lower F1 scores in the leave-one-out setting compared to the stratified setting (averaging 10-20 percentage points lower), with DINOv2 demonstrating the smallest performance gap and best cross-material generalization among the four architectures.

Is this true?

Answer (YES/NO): NO